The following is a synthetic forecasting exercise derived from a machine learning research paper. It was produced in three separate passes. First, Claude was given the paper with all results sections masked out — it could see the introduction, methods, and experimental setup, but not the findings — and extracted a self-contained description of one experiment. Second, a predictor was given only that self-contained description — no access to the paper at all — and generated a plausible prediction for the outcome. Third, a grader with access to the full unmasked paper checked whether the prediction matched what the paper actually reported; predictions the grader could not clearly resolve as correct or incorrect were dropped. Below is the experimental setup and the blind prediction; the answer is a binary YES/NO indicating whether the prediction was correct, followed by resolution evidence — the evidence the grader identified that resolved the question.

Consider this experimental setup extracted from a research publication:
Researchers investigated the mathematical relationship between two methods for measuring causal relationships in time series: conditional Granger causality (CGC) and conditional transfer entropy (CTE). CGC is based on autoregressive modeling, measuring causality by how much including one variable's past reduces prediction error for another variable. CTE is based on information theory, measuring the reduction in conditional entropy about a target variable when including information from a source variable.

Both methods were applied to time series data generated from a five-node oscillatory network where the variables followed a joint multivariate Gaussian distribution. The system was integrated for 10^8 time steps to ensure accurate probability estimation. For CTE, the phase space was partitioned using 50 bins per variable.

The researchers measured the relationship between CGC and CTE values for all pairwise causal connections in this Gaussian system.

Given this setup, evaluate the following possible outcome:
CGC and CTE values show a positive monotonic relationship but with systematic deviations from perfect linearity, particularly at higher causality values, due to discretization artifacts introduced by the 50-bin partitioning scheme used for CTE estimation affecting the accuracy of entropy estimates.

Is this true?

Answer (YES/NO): NO